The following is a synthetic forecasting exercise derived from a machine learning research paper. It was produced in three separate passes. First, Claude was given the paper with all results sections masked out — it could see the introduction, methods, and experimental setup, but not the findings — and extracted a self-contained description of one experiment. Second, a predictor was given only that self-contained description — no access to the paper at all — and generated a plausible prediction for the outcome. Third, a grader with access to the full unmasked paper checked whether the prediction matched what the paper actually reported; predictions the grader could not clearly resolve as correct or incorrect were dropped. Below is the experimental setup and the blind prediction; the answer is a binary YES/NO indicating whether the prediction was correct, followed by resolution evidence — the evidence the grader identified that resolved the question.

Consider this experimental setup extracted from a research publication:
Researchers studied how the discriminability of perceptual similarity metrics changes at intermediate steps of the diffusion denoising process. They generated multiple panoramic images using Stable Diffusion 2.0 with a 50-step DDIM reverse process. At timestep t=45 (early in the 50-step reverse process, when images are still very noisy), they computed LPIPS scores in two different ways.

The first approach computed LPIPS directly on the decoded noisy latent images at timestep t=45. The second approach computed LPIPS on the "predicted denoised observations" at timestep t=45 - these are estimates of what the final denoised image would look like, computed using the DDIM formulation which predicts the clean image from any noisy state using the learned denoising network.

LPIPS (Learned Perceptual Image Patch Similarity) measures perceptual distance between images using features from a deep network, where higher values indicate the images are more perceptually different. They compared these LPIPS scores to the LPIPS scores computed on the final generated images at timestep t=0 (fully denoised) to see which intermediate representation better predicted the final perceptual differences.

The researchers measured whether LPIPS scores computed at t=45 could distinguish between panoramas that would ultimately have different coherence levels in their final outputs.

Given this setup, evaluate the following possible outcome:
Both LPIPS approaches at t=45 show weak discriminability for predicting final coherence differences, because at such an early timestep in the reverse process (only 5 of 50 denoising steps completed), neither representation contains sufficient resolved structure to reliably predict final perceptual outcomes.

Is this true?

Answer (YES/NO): NO